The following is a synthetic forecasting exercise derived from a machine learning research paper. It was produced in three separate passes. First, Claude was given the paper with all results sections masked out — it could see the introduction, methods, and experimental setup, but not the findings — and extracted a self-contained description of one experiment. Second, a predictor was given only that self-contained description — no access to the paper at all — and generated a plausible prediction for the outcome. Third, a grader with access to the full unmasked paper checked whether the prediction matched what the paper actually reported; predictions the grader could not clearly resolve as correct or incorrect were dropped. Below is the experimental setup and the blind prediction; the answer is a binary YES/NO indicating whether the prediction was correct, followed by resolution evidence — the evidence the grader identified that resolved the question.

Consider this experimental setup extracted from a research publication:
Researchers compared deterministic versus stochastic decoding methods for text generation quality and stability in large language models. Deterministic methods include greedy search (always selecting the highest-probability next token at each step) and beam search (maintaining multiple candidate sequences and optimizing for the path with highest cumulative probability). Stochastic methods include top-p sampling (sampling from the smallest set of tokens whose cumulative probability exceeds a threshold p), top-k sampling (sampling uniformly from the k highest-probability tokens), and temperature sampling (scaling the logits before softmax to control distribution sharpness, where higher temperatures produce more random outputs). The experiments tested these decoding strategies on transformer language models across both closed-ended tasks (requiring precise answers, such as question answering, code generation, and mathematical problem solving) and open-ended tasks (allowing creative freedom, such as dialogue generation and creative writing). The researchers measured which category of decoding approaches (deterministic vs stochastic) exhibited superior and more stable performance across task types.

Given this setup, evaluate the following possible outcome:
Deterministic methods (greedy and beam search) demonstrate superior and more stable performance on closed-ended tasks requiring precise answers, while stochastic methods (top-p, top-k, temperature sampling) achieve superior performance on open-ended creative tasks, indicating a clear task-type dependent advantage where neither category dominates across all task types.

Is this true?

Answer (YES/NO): NO